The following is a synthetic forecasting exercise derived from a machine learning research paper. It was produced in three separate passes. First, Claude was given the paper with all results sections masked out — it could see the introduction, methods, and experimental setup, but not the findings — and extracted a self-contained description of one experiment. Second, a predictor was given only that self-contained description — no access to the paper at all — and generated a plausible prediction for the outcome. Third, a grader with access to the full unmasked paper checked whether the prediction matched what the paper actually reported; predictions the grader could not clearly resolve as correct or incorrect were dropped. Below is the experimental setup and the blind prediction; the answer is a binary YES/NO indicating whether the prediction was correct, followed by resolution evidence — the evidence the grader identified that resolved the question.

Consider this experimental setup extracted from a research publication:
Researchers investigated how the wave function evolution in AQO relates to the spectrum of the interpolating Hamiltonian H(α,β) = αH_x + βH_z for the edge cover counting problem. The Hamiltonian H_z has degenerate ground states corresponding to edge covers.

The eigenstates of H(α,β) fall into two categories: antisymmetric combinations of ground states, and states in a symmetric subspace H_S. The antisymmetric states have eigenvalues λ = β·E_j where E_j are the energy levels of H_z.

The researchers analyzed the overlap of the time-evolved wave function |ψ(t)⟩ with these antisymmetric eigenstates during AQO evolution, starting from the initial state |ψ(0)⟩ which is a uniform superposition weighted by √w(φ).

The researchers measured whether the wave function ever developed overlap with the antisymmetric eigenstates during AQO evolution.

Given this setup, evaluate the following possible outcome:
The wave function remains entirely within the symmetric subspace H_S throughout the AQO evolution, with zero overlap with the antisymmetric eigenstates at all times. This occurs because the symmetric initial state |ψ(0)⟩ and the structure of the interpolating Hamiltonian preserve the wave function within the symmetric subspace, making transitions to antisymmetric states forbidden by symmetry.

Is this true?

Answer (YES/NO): YES